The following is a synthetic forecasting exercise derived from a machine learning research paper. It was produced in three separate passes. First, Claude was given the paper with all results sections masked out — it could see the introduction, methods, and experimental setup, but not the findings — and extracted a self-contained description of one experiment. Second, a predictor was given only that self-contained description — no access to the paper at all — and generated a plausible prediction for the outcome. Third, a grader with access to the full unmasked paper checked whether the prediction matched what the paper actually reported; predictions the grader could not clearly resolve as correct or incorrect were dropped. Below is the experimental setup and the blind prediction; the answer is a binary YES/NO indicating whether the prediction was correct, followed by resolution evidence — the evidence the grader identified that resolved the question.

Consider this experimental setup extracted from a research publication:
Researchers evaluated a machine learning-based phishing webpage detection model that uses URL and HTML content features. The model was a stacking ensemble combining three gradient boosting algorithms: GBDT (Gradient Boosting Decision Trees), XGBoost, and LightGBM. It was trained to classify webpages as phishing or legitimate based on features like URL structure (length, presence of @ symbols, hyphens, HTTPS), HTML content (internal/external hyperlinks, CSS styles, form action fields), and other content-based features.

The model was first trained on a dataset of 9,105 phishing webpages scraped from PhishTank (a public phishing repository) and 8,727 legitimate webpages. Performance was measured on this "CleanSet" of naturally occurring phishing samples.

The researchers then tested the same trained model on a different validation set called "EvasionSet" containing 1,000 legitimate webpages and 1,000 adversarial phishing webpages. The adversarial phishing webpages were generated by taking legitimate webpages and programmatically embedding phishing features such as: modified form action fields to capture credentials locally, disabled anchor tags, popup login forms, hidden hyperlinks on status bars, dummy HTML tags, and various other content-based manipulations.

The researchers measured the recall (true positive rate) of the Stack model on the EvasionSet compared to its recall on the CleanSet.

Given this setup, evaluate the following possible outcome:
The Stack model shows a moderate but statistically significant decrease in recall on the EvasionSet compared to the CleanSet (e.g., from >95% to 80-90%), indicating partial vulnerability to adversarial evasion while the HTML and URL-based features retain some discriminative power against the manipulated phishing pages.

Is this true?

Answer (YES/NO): NO